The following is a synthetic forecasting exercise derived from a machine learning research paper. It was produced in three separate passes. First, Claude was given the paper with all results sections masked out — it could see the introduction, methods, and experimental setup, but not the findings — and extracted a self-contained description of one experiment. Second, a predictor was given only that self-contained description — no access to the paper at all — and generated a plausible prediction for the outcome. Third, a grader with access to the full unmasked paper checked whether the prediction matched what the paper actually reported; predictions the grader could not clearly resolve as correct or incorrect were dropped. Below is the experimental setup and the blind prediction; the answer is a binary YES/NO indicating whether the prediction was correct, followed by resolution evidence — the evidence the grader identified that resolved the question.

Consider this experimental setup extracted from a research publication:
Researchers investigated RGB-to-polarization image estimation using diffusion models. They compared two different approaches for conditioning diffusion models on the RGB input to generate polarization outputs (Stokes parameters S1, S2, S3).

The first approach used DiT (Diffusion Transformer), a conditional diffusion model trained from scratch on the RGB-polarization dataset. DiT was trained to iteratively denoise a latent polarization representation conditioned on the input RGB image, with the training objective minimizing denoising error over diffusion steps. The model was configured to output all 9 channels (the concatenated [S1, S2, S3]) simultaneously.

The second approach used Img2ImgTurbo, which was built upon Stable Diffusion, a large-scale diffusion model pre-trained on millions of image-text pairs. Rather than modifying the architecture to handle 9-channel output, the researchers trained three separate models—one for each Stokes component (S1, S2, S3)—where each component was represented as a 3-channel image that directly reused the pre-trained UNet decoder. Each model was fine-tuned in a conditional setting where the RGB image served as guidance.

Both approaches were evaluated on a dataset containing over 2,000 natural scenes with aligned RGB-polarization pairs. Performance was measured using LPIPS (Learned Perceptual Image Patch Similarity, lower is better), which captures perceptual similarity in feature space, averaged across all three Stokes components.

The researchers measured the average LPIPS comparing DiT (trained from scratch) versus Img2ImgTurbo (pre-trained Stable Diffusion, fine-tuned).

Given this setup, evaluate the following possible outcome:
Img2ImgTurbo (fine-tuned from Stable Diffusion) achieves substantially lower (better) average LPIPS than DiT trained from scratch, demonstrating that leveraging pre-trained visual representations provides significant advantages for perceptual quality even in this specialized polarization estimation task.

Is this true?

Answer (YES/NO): NO